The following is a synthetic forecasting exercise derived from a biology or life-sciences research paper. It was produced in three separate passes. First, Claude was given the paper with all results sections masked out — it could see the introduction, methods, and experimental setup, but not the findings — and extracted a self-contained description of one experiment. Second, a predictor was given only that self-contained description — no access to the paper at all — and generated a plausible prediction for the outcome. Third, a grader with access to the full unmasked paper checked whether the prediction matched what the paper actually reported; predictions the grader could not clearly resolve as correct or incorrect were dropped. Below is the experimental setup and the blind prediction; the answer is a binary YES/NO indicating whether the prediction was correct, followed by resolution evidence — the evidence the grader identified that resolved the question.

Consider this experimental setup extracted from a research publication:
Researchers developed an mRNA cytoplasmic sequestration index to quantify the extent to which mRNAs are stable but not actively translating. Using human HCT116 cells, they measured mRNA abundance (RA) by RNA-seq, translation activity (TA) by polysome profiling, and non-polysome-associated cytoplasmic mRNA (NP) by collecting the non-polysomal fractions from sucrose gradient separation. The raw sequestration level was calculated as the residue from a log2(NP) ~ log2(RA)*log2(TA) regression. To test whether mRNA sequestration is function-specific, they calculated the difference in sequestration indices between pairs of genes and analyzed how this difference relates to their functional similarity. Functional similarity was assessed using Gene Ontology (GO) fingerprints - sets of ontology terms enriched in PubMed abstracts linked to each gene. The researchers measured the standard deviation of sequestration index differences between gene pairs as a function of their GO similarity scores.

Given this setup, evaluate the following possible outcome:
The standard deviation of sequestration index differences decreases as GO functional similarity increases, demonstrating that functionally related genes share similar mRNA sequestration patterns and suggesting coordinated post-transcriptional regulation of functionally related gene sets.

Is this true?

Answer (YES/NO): YES